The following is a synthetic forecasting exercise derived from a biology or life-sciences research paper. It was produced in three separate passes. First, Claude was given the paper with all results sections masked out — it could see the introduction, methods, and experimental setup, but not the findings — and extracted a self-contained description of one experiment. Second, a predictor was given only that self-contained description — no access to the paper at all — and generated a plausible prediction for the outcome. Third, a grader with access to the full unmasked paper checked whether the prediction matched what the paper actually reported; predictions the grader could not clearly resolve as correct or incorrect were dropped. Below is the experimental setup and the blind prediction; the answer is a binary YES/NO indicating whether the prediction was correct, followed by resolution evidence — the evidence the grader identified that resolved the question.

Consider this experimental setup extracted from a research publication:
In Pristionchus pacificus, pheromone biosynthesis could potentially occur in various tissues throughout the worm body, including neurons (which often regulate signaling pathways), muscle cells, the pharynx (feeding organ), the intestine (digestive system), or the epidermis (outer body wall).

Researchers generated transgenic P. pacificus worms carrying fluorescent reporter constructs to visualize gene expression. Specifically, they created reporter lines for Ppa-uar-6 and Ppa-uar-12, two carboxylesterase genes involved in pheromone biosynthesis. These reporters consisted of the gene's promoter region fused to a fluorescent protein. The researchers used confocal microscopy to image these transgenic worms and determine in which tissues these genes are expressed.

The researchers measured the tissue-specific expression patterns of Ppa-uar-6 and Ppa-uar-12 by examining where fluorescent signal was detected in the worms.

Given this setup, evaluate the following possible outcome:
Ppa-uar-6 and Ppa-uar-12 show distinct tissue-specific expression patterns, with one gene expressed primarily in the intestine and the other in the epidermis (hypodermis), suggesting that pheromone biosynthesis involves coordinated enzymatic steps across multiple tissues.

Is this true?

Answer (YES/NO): NO